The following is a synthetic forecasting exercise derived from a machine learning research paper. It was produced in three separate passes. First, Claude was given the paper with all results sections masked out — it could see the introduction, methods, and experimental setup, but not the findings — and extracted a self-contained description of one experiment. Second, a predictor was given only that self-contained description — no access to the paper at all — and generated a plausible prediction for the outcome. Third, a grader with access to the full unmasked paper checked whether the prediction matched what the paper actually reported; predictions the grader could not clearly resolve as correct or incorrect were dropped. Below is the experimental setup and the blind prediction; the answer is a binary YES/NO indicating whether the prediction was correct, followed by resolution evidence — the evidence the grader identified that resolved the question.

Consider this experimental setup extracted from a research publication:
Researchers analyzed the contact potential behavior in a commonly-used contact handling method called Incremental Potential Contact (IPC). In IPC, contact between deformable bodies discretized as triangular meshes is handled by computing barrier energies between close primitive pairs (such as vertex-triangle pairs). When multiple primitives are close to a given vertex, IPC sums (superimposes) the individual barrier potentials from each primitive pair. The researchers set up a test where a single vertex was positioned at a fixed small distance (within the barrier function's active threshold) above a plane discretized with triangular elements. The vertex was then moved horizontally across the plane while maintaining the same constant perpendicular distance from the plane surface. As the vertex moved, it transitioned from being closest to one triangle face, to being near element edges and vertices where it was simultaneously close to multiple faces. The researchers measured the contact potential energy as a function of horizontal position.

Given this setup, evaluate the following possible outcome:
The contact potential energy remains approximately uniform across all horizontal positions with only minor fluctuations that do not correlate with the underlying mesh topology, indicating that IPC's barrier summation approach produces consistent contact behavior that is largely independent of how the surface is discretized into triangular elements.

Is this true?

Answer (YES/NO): NO